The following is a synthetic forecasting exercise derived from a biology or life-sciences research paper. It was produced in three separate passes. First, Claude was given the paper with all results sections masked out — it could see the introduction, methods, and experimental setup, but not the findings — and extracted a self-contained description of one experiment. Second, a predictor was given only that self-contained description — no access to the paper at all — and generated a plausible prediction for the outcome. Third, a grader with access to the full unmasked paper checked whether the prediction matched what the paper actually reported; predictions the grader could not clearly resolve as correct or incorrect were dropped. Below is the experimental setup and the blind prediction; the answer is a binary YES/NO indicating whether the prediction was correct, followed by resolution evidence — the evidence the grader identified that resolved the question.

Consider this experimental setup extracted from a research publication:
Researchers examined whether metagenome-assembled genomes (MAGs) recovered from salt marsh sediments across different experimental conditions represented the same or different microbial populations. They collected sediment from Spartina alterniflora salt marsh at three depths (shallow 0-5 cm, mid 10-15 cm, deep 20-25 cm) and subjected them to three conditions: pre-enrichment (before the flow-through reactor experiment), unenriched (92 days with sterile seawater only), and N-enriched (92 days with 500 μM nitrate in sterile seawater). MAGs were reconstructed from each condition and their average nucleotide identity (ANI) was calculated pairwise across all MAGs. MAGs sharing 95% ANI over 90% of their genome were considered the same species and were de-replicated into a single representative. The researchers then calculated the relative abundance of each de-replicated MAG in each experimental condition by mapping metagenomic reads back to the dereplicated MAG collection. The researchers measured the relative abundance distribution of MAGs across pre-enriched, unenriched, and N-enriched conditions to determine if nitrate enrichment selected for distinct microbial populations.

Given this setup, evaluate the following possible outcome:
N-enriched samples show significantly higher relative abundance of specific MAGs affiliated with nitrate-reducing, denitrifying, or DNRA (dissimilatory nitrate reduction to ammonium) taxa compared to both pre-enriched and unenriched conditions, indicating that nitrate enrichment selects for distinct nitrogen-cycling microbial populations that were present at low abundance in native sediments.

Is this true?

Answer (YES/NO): YES